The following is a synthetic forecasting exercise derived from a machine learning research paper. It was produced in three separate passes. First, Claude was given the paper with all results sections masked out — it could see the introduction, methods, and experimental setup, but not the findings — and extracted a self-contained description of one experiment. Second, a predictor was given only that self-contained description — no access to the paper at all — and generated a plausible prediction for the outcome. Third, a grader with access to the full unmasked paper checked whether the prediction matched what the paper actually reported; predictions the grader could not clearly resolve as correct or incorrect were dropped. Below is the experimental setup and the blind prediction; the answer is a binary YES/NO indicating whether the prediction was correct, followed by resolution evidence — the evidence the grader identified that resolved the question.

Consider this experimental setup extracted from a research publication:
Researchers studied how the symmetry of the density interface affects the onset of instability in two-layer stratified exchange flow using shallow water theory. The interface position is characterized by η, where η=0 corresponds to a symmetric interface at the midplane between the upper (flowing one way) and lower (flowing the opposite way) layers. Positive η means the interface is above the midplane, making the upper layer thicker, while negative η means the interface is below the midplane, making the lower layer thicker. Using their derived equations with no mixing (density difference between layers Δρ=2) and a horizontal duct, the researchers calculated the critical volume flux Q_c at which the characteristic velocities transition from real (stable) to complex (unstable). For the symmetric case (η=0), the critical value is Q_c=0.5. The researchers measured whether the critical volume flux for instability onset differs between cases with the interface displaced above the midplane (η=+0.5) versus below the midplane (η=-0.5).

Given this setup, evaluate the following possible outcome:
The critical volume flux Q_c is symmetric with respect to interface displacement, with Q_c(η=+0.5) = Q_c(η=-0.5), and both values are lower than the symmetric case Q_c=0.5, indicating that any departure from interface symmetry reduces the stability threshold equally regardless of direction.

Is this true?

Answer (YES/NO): YES